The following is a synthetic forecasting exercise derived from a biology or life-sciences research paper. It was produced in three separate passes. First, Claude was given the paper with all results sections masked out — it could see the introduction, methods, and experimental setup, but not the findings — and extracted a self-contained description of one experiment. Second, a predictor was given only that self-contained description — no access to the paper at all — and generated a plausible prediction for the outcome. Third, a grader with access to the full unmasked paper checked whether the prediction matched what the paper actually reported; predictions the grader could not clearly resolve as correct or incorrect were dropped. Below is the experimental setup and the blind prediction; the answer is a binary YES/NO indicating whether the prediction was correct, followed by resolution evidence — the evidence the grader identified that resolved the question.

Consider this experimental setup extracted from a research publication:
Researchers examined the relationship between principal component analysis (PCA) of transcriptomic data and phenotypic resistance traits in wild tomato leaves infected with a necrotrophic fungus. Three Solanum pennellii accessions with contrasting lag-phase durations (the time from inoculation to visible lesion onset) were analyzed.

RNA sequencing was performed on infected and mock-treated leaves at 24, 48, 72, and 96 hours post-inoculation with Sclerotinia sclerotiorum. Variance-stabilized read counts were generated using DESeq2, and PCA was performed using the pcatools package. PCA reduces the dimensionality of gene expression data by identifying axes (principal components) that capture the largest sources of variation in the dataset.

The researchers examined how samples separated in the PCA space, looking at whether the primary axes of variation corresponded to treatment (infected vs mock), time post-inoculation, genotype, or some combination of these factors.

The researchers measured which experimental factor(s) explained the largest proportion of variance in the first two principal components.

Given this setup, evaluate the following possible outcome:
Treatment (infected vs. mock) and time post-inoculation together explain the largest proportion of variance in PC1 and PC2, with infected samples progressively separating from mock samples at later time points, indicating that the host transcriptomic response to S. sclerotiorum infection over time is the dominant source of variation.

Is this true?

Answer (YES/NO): NO